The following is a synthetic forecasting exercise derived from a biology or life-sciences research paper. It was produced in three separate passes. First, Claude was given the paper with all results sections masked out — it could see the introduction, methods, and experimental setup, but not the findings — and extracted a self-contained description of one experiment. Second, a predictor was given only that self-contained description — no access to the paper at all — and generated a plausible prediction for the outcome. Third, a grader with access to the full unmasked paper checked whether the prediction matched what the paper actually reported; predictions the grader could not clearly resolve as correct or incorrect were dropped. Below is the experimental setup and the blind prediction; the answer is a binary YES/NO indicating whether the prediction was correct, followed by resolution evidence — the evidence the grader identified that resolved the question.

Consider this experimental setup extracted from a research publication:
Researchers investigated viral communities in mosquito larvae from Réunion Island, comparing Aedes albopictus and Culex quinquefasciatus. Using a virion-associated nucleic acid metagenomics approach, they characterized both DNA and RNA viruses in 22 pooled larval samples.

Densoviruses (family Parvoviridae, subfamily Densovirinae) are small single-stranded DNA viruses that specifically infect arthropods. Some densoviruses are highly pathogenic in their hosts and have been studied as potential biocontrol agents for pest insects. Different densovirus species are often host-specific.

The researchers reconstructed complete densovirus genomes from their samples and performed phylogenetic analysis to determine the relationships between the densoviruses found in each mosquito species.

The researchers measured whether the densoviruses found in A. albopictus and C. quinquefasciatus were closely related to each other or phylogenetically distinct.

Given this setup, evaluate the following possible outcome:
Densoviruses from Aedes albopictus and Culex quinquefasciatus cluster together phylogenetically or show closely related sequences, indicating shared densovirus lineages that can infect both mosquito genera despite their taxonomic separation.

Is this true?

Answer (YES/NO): YES